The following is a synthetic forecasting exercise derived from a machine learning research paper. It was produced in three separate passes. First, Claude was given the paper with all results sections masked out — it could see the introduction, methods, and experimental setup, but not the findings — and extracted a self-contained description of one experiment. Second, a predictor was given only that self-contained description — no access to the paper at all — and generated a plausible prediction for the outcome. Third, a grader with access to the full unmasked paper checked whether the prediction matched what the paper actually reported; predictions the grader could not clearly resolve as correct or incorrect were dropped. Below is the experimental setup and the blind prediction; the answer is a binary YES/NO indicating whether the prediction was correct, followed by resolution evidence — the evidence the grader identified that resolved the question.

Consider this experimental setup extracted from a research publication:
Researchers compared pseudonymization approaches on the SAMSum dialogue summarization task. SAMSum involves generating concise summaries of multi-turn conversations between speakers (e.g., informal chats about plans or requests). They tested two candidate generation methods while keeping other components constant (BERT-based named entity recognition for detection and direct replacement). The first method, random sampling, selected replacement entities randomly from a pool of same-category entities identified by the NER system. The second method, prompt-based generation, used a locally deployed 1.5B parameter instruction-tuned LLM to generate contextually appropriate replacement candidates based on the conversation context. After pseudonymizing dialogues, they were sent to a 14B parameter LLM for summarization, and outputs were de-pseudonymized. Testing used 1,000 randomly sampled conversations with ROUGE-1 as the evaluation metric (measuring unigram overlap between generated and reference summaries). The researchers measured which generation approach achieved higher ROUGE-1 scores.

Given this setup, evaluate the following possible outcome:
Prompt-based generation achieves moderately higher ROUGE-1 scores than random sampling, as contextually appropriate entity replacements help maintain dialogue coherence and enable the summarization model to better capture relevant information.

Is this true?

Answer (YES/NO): NO